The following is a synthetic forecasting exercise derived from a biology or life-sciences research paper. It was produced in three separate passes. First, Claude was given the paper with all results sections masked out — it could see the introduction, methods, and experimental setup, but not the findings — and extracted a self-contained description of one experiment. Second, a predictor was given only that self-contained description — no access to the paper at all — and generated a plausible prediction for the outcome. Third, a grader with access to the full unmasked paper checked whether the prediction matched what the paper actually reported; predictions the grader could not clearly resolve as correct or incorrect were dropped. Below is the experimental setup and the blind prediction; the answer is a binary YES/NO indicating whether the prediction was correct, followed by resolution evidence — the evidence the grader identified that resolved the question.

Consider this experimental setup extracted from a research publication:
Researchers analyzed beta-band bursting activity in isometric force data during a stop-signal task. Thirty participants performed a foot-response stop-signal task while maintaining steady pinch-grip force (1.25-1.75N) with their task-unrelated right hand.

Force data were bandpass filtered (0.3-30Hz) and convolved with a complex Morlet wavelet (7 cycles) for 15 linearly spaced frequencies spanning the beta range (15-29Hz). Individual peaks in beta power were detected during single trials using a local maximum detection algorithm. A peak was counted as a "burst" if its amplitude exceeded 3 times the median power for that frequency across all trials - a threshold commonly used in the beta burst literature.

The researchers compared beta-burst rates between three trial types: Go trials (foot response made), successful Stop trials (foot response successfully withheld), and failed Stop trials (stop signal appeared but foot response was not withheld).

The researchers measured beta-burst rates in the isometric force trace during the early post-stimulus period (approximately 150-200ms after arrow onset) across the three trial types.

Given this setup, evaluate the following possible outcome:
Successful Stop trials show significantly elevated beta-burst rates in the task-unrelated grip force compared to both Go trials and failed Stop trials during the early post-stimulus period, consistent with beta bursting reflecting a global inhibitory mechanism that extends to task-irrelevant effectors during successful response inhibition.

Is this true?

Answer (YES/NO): YES